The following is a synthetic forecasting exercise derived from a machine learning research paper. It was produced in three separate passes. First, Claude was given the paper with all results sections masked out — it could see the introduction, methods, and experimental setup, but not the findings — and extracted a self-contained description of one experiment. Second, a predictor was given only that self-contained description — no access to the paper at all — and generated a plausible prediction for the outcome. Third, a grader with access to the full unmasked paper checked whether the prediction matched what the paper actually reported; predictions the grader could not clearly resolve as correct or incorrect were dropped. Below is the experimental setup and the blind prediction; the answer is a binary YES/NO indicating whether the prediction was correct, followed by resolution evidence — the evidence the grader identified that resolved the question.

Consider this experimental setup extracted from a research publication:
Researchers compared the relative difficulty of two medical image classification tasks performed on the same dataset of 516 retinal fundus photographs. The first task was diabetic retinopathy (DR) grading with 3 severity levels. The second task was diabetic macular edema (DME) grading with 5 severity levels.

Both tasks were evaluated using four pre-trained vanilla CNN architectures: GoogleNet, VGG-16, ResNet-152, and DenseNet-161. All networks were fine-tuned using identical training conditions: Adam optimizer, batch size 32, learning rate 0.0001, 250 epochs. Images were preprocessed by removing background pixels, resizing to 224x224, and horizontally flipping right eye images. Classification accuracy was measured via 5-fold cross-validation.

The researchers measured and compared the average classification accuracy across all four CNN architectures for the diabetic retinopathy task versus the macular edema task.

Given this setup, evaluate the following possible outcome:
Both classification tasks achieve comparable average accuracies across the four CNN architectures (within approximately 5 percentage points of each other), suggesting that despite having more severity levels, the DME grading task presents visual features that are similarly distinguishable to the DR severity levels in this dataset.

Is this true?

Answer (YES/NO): NO